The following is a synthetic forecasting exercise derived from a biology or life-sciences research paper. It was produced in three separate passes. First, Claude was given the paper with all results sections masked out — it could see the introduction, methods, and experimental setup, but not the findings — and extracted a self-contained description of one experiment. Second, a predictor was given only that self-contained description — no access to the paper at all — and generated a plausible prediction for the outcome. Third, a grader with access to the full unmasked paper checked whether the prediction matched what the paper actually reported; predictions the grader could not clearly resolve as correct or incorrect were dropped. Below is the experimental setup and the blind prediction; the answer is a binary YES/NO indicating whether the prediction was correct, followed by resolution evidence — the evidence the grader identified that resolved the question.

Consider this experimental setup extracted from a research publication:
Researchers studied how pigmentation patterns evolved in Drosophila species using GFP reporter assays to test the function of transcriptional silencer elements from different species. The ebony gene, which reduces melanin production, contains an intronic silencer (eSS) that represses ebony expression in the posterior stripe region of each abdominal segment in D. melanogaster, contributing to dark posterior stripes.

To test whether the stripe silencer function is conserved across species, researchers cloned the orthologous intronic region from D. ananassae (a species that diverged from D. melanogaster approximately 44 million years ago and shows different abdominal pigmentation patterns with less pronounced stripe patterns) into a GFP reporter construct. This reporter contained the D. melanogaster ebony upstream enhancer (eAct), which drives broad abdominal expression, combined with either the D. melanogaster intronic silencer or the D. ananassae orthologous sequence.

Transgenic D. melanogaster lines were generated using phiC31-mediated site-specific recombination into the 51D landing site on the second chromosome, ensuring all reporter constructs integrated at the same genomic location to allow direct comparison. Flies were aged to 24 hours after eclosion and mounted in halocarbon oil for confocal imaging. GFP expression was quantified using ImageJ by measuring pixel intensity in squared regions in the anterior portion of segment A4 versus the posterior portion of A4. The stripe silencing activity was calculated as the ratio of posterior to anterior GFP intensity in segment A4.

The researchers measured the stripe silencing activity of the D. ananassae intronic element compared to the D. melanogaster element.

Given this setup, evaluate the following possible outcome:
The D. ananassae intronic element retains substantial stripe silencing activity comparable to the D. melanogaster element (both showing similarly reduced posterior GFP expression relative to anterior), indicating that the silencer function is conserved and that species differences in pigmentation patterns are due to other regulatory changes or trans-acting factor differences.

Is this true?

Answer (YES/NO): NO